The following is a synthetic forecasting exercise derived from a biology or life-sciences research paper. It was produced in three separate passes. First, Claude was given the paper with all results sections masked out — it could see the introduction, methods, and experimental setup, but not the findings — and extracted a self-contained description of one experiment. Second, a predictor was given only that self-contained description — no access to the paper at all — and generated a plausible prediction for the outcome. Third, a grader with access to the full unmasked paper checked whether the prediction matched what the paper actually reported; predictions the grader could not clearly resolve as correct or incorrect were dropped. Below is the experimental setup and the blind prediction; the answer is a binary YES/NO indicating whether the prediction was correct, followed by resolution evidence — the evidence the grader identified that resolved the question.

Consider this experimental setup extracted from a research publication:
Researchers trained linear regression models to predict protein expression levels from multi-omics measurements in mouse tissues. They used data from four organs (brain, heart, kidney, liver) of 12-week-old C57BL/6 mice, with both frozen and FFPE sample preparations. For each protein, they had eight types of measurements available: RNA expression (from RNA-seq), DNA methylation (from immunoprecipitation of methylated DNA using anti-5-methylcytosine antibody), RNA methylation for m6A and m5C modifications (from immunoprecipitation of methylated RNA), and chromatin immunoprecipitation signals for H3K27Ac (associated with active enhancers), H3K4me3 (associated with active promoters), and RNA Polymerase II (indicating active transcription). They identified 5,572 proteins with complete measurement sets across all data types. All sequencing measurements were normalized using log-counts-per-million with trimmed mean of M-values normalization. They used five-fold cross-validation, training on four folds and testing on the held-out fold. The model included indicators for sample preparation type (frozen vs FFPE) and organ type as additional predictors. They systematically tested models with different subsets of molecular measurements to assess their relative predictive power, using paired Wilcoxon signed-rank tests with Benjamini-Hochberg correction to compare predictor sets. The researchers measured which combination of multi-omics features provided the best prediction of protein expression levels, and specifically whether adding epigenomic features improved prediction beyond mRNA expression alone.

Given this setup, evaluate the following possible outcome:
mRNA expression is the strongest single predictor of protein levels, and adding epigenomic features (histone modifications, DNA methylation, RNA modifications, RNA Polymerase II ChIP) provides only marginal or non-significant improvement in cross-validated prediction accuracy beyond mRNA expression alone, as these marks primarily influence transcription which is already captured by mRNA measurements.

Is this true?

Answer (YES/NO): NO